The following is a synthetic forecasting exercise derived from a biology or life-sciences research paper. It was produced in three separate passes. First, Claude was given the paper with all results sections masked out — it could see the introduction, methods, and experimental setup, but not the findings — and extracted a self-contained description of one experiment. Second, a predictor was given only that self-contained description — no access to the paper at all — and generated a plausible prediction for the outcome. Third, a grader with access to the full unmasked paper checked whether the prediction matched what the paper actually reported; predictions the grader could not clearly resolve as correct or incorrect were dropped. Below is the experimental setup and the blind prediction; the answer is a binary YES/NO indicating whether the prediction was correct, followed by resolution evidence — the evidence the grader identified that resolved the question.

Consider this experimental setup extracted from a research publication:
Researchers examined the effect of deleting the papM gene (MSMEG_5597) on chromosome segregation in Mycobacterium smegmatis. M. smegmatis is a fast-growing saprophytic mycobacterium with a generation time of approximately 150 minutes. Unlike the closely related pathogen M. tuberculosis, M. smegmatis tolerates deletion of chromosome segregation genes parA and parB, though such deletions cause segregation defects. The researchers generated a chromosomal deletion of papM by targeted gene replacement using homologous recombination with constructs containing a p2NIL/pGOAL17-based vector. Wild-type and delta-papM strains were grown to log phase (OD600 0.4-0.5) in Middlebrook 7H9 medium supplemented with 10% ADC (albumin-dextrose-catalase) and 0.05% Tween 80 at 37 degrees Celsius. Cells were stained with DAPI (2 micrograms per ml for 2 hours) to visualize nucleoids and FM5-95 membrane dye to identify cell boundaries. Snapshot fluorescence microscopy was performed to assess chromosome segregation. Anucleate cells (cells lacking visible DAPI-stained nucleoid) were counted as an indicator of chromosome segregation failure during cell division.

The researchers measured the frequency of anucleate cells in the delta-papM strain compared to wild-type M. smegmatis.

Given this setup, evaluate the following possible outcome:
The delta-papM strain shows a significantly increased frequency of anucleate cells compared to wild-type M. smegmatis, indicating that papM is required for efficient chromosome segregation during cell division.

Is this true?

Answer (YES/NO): NO